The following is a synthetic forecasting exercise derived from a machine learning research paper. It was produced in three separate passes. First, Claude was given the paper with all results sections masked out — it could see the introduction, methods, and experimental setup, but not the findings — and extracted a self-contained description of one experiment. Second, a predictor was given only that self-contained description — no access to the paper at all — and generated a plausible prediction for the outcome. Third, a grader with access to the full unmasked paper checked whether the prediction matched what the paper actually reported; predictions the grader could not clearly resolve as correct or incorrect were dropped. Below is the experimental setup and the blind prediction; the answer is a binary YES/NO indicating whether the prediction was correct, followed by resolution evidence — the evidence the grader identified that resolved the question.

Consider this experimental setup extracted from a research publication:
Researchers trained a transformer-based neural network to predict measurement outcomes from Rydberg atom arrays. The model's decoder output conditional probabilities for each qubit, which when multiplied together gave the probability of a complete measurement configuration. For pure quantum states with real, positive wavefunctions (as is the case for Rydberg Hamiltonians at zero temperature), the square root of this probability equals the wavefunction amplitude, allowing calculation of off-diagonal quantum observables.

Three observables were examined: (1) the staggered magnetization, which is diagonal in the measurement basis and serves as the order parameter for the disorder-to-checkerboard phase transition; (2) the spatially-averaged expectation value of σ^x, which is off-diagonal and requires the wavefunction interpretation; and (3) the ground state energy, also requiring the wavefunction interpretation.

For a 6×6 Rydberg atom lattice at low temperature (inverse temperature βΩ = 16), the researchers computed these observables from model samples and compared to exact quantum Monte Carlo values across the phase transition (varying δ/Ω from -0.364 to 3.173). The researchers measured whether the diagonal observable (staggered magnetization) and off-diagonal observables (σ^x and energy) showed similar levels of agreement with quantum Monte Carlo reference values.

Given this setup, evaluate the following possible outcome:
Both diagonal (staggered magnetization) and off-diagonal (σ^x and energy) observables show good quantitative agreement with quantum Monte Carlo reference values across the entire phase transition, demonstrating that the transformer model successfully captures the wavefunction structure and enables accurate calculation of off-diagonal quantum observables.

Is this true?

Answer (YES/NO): NO